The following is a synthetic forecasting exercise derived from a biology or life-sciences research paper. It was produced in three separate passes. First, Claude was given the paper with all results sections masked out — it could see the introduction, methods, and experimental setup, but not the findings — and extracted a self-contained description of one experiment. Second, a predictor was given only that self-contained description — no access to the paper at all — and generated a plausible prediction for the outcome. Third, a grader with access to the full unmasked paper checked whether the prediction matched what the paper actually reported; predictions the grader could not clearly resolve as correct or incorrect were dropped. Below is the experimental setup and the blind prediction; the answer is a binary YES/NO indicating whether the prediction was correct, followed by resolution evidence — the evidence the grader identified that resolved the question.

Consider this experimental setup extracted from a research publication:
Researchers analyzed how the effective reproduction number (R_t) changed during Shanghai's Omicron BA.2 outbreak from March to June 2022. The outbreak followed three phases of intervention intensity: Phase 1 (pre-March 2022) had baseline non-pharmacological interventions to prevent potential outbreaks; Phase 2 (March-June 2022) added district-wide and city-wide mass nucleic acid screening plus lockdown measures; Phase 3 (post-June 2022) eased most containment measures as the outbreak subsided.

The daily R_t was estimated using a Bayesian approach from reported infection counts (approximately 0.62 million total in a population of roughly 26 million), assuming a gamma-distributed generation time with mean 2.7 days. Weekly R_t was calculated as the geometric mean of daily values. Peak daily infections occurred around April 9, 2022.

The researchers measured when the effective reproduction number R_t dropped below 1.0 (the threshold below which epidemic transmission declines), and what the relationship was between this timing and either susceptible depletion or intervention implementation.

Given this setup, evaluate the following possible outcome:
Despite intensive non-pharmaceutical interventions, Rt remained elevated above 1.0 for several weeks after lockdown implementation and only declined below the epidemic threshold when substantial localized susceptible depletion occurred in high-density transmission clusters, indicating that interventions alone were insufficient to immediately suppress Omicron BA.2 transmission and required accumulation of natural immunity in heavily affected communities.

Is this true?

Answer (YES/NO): NO